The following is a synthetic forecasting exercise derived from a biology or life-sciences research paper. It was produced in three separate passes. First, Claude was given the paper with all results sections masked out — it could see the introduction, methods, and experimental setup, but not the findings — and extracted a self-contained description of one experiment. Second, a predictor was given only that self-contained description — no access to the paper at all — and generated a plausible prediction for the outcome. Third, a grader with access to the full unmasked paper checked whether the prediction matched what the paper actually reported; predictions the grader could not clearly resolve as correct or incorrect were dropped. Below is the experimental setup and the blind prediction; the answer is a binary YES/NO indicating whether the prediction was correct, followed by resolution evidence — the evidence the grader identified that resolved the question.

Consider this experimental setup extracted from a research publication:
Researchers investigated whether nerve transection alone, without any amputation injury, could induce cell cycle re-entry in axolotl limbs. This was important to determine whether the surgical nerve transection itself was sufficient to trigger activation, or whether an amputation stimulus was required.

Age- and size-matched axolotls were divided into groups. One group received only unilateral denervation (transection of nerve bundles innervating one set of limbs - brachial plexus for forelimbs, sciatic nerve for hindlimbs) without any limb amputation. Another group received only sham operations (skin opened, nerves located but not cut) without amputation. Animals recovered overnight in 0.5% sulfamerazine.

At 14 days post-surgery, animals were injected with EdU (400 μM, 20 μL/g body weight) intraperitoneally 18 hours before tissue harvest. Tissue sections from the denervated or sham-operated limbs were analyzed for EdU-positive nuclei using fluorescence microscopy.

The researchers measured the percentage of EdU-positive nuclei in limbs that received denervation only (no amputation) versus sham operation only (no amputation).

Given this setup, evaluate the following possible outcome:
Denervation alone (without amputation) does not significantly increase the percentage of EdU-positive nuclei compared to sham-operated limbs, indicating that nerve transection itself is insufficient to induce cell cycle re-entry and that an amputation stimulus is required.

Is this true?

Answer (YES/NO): YES